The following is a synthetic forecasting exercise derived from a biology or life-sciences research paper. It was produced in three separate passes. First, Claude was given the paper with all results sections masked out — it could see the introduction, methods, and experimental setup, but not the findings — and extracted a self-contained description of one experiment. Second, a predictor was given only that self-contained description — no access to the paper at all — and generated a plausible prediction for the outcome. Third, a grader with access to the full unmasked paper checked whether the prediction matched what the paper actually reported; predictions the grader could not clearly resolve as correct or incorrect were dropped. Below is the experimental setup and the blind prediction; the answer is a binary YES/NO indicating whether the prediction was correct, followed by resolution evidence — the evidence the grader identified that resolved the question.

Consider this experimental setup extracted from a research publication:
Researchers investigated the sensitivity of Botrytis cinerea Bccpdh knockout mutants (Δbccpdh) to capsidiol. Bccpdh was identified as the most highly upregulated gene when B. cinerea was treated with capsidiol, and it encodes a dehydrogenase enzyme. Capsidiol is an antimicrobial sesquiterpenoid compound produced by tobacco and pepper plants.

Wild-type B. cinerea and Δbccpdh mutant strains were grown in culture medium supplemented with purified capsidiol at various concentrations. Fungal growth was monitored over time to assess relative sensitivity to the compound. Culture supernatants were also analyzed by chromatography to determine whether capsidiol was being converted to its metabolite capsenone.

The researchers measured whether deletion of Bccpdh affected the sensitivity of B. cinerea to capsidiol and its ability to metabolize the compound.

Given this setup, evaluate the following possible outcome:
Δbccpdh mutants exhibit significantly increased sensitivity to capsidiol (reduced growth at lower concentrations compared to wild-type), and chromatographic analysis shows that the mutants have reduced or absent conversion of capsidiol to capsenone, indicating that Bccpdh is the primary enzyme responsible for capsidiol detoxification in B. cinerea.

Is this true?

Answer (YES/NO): NO